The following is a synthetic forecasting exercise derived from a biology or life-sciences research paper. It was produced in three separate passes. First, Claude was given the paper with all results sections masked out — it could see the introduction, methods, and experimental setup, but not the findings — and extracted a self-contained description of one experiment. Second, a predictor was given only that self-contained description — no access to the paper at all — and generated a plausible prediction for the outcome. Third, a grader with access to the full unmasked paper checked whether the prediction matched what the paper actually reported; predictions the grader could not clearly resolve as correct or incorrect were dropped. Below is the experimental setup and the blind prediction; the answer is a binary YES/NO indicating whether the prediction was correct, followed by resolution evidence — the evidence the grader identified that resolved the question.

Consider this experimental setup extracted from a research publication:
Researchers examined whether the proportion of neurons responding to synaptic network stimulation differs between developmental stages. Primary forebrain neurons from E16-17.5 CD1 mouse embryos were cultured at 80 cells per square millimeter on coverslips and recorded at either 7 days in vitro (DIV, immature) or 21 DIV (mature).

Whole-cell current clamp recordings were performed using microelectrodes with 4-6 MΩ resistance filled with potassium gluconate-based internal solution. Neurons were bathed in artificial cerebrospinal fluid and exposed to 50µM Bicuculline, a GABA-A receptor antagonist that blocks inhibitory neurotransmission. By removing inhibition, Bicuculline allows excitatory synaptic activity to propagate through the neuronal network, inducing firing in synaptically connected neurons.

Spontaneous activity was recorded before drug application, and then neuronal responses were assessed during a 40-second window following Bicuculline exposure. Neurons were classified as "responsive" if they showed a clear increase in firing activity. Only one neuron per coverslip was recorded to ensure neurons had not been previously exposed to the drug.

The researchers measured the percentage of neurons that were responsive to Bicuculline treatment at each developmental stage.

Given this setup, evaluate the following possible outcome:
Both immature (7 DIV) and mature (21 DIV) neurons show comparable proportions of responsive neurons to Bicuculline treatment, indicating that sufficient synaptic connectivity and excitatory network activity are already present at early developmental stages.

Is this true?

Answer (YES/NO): NO